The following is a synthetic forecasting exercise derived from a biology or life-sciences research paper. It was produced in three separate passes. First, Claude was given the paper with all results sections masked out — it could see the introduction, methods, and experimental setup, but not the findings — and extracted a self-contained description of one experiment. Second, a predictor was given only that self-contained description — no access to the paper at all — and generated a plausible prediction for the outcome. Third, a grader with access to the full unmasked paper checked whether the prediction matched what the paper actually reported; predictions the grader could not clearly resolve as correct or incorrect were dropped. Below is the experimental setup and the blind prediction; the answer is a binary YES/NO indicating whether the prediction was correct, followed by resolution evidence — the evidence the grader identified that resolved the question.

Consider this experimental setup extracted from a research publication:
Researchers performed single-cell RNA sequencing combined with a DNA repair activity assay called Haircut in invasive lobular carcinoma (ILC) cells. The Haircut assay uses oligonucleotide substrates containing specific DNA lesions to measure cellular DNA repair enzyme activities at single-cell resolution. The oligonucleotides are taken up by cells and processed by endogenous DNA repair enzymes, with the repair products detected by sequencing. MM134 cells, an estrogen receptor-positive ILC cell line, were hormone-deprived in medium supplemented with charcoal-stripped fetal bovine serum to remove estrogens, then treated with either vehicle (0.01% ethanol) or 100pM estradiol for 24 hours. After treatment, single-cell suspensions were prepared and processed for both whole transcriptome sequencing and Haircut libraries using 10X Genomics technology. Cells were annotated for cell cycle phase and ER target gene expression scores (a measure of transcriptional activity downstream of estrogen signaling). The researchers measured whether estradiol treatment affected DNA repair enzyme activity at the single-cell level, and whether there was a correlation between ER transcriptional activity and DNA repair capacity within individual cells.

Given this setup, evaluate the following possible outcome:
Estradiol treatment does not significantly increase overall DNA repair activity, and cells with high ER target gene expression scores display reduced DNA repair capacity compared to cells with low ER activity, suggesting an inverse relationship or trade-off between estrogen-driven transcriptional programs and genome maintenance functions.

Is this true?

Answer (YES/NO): NO